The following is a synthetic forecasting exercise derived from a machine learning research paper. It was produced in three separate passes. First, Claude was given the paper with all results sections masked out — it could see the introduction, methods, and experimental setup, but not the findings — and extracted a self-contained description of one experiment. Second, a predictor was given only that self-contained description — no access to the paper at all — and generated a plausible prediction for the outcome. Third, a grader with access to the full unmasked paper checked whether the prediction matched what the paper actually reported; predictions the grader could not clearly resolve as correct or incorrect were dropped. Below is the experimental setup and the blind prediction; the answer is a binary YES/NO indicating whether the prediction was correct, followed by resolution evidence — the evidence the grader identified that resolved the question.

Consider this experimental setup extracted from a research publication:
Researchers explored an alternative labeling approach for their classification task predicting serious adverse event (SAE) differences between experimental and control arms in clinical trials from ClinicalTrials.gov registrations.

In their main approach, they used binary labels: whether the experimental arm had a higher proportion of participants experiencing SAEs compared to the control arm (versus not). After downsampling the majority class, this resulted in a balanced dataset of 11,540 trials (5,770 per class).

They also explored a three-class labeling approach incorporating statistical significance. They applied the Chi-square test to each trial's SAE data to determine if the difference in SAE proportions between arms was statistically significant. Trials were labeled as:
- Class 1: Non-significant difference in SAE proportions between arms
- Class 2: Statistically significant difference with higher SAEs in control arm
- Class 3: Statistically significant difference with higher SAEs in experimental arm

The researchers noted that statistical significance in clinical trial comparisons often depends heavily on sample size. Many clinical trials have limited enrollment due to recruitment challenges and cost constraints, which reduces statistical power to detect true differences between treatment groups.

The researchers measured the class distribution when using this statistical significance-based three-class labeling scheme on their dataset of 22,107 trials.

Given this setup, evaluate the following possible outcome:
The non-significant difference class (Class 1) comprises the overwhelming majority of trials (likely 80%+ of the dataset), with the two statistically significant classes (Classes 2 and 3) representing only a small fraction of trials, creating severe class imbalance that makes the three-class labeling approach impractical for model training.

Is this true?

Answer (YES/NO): YES